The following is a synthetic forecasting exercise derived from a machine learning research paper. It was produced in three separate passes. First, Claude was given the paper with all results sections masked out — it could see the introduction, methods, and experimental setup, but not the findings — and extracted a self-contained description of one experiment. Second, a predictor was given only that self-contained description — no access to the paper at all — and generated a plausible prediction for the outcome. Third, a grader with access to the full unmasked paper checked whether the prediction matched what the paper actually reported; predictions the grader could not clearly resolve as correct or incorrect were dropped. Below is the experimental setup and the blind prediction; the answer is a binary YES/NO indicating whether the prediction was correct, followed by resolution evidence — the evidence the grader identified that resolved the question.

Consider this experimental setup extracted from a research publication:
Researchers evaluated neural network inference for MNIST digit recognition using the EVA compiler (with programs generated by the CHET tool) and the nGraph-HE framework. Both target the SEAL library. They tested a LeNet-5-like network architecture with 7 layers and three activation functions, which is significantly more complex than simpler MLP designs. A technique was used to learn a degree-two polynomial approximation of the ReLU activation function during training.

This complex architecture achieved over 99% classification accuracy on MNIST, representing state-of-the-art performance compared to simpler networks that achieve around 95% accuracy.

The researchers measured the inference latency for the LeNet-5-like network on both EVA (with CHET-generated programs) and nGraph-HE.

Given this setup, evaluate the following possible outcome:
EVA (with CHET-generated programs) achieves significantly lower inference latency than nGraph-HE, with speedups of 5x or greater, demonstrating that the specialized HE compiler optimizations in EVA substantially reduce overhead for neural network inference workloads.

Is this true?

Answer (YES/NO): YES